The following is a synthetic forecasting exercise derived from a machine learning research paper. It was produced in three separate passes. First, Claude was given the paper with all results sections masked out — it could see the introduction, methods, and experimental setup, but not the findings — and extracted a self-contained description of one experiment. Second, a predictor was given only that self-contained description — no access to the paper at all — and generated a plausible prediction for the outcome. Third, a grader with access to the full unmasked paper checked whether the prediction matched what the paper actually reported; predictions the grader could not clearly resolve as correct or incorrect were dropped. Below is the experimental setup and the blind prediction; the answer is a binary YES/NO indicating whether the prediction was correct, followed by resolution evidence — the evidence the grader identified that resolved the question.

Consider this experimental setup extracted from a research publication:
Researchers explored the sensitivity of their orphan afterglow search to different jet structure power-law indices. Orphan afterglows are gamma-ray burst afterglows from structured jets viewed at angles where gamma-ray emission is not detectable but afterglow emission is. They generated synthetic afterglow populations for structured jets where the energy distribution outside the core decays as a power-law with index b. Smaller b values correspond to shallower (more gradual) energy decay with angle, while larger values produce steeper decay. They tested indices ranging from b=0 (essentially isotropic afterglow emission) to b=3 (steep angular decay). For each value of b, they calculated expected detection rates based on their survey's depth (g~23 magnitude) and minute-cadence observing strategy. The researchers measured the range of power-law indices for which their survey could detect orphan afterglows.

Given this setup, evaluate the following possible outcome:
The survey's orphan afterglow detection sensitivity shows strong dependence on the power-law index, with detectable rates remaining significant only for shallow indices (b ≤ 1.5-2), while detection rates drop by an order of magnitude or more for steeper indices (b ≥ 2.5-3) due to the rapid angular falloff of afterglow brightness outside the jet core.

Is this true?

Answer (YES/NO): NO